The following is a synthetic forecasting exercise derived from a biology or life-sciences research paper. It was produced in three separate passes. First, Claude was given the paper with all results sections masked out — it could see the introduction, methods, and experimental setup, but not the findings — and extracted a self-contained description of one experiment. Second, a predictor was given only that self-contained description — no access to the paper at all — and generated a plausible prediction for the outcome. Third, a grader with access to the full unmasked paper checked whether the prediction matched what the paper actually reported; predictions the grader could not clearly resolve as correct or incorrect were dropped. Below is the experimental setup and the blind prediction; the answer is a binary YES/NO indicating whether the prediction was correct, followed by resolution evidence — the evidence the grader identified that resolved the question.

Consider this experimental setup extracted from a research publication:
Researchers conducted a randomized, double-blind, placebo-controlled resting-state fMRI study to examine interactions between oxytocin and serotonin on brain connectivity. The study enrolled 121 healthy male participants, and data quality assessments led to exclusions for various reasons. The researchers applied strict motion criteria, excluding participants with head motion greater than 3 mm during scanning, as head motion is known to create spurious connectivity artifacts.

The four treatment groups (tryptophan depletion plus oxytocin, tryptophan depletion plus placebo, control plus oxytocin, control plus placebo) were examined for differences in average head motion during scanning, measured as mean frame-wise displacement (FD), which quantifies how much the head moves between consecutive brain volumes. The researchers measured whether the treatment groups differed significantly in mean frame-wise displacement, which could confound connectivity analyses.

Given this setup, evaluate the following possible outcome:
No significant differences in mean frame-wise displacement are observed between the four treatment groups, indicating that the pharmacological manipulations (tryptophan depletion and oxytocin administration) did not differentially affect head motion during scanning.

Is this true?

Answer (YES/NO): YES